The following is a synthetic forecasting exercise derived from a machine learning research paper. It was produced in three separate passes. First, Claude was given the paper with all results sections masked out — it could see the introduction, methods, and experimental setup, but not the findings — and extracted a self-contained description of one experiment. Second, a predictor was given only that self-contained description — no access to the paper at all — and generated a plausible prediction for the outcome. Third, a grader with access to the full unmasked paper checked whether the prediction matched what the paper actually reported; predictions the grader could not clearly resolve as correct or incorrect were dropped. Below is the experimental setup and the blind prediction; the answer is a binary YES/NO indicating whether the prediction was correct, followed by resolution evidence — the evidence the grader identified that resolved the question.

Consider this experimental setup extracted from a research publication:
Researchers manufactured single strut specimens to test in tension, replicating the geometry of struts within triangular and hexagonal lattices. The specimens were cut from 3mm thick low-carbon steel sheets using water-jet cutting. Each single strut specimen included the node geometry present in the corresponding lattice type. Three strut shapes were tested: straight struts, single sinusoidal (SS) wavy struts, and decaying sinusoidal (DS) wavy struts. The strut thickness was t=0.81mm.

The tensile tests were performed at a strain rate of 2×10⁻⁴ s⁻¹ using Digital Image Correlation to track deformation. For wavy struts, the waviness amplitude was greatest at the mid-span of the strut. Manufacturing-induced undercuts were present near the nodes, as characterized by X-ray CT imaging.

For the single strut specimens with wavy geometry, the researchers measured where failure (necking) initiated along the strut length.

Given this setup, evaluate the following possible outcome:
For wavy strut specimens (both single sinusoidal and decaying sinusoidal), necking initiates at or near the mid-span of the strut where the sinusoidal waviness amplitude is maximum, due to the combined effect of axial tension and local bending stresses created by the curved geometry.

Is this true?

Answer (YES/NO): NO